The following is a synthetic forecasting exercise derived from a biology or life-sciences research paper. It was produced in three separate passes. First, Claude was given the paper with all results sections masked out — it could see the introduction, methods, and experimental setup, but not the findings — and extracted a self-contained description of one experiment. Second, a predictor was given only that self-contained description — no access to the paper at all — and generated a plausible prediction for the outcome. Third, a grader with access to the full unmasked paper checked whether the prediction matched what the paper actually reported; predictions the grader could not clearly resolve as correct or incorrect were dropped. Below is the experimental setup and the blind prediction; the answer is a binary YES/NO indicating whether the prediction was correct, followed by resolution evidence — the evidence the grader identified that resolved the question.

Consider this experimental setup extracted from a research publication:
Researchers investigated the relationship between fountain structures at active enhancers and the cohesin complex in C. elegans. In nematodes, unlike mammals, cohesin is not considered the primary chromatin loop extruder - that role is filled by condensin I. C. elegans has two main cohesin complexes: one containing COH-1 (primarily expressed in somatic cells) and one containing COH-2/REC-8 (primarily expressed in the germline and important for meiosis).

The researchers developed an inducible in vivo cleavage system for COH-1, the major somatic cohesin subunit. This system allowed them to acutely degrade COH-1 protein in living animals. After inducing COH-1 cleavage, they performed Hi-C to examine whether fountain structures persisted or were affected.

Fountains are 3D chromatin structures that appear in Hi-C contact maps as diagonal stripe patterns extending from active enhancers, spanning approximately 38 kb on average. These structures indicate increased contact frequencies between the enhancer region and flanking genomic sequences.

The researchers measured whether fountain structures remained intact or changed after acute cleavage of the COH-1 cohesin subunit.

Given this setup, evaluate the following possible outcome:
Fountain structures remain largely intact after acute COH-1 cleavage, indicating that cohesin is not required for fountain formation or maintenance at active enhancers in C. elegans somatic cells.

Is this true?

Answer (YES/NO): NO